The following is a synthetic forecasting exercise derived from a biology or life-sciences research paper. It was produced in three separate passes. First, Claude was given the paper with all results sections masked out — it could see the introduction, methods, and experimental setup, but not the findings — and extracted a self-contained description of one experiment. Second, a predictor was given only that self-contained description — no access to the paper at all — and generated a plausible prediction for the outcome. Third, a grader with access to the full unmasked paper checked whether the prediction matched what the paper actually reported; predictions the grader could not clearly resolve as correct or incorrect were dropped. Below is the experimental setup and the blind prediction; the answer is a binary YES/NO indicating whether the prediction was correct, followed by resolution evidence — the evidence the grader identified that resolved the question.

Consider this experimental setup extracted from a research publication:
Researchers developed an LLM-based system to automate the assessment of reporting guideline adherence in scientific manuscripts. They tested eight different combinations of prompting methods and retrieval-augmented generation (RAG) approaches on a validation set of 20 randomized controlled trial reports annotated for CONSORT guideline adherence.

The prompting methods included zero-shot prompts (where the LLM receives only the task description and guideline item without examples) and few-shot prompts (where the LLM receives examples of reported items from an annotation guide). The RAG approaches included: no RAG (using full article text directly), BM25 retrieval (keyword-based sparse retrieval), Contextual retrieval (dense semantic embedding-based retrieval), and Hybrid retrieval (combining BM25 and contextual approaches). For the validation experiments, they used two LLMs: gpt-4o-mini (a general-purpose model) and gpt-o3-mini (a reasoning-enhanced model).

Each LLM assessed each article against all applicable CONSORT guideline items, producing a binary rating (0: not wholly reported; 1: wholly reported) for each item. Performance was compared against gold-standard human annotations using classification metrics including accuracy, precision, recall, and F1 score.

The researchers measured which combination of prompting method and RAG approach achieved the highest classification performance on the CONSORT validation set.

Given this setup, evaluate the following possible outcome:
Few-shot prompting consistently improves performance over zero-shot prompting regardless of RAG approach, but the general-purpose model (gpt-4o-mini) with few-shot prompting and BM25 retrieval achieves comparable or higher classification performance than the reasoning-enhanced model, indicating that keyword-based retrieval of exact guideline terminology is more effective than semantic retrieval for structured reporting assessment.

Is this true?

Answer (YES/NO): NO